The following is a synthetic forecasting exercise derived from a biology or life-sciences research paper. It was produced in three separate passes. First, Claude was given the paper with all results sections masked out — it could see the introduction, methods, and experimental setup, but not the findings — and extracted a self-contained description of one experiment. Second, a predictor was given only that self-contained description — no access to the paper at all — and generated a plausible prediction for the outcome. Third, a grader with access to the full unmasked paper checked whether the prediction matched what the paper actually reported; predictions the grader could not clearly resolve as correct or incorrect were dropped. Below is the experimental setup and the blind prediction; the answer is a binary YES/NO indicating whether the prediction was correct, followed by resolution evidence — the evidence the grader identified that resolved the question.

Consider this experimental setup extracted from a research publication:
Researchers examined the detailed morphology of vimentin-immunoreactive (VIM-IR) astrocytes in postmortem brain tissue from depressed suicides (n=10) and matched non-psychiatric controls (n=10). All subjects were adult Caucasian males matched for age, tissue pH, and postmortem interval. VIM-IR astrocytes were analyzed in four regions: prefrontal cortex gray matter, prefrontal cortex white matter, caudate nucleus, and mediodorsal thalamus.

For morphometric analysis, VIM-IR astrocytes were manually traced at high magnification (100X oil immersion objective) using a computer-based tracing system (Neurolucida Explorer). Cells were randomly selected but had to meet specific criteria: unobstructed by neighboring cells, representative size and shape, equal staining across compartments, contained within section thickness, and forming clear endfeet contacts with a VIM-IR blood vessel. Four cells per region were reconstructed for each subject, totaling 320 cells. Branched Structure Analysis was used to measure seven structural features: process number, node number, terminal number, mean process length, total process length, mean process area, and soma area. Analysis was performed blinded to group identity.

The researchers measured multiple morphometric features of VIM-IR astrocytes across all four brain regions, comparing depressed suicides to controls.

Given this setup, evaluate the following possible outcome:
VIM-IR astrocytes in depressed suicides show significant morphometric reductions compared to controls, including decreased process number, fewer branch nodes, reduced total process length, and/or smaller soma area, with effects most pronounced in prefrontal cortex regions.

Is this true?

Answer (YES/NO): NO